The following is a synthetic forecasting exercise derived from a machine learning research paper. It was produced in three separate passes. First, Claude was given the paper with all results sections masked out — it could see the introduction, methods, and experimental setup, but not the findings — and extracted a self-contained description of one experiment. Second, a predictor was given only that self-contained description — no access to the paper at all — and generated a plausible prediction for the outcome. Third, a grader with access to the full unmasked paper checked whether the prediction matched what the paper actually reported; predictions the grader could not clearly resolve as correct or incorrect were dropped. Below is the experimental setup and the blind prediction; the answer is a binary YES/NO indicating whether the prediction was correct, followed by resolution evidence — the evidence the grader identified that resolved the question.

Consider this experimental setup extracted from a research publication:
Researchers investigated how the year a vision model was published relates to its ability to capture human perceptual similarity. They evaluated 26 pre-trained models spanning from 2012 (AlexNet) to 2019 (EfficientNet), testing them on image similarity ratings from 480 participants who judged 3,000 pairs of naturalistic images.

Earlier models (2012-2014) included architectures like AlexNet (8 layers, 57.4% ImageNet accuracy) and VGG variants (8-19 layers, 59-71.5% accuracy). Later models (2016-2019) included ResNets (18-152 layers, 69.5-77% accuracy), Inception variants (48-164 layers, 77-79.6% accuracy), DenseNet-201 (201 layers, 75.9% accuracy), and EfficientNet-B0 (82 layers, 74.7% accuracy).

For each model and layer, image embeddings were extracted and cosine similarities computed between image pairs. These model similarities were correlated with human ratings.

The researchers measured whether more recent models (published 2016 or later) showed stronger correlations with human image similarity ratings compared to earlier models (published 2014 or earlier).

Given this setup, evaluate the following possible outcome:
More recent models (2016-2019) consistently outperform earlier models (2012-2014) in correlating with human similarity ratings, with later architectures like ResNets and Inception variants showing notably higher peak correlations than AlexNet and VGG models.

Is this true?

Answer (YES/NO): NO